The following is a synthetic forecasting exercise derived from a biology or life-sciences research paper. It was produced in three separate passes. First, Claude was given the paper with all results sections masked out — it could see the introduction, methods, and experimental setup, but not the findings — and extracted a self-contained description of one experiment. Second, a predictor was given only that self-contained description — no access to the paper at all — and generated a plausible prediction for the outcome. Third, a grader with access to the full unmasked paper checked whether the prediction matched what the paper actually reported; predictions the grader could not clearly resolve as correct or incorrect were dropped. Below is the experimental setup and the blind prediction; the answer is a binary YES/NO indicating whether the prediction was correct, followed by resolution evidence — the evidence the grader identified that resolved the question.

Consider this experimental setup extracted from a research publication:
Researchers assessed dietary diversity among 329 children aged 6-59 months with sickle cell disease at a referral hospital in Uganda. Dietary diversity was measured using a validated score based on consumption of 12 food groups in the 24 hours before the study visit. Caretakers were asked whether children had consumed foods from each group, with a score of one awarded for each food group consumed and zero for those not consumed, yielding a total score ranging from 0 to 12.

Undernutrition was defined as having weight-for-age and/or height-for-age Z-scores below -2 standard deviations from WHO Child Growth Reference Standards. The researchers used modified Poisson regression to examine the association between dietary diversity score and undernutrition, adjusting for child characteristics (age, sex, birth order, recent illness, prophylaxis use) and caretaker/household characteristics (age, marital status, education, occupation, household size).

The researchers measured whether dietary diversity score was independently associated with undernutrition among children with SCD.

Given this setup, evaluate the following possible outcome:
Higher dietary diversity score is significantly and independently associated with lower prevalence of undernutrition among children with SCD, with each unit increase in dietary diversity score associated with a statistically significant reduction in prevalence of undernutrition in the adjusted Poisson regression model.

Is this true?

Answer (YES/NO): NO